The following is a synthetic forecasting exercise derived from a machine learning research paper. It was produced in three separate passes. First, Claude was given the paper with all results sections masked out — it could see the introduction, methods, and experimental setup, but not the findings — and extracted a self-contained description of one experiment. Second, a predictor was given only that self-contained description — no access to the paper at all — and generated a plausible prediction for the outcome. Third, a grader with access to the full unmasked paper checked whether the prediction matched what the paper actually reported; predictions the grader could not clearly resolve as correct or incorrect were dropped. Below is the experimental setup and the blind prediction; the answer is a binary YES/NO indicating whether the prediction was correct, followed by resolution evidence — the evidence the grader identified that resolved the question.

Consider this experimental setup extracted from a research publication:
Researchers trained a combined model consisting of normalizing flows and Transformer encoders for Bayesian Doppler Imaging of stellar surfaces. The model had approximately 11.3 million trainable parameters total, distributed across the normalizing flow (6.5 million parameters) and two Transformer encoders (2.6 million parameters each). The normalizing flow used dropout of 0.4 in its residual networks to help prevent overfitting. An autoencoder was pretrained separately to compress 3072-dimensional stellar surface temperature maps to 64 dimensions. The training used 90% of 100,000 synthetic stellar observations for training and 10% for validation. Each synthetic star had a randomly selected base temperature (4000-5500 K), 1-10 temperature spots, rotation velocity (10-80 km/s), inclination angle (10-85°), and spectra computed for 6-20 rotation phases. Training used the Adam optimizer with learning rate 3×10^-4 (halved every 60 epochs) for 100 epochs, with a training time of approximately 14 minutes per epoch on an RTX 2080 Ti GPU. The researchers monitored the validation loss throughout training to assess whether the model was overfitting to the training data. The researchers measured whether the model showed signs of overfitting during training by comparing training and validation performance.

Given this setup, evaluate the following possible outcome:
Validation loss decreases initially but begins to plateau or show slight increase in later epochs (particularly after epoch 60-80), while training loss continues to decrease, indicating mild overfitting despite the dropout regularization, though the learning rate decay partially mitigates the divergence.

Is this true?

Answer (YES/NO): NO